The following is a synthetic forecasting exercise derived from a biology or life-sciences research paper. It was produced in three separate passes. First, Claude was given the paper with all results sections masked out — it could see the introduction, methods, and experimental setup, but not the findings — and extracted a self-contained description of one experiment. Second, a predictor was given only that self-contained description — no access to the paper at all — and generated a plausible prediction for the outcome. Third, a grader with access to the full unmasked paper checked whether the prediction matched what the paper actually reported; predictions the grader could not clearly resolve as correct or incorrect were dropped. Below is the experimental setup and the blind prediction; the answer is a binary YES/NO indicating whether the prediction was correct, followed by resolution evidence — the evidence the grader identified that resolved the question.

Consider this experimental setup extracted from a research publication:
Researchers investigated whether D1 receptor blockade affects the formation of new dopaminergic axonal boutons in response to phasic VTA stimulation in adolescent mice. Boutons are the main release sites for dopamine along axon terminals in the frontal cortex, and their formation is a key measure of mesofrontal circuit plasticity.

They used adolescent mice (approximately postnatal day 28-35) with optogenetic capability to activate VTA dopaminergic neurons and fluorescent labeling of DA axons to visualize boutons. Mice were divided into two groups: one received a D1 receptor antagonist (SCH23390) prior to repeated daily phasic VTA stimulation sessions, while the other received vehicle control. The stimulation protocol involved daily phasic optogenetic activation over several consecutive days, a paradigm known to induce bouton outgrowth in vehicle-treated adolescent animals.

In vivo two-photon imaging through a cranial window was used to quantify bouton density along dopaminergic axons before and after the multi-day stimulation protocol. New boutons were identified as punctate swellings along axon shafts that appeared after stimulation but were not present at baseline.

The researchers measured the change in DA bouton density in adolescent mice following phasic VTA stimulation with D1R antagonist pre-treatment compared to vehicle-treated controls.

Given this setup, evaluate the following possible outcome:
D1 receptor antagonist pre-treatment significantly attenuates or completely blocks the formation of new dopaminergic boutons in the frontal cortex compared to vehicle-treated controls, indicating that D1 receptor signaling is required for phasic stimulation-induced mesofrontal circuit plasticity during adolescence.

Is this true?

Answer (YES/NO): YES